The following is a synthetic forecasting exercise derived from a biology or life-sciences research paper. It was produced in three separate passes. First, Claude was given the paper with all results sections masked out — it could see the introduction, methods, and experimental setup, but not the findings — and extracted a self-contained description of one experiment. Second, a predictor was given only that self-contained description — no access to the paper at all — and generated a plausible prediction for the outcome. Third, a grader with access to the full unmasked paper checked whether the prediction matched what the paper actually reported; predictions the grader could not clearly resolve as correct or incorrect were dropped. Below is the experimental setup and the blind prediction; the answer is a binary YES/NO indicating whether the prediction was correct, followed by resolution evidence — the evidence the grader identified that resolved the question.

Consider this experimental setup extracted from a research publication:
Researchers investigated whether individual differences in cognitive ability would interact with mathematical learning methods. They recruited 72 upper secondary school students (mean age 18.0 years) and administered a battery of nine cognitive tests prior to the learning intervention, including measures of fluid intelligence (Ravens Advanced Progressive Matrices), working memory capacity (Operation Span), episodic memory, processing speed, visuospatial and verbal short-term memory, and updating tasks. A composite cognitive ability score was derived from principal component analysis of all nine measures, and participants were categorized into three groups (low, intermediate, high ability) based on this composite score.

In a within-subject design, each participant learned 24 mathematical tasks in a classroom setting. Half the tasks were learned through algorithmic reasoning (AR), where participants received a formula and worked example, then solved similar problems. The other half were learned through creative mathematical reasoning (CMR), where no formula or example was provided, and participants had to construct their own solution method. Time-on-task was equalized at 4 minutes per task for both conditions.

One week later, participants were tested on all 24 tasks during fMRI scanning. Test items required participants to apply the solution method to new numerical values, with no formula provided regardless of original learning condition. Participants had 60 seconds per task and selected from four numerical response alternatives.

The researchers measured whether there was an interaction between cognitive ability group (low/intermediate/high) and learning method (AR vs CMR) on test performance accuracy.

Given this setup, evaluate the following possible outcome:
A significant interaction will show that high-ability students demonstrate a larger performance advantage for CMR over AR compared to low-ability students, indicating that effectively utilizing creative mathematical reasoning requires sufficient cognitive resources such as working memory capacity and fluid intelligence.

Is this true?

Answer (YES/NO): NO